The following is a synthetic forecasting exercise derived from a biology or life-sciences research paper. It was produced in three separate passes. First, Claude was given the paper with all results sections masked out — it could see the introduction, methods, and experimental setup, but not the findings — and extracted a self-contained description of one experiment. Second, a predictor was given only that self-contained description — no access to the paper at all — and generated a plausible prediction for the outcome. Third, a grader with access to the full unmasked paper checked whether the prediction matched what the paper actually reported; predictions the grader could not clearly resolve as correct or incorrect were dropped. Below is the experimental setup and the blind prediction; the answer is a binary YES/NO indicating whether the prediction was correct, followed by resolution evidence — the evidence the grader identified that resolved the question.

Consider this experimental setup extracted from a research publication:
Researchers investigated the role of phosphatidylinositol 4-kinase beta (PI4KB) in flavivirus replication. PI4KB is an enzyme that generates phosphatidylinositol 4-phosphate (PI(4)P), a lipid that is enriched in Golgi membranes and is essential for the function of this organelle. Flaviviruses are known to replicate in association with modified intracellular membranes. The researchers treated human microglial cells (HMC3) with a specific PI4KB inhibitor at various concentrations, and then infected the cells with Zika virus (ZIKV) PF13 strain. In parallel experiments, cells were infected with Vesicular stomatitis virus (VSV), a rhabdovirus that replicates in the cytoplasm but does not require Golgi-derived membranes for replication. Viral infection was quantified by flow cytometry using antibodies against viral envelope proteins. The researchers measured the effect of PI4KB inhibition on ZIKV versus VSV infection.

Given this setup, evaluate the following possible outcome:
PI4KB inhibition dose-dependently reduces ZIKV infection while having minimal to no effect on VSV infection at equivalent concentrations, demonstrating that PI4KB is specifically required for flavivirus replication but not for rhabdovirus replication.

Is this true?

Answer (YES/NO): NO